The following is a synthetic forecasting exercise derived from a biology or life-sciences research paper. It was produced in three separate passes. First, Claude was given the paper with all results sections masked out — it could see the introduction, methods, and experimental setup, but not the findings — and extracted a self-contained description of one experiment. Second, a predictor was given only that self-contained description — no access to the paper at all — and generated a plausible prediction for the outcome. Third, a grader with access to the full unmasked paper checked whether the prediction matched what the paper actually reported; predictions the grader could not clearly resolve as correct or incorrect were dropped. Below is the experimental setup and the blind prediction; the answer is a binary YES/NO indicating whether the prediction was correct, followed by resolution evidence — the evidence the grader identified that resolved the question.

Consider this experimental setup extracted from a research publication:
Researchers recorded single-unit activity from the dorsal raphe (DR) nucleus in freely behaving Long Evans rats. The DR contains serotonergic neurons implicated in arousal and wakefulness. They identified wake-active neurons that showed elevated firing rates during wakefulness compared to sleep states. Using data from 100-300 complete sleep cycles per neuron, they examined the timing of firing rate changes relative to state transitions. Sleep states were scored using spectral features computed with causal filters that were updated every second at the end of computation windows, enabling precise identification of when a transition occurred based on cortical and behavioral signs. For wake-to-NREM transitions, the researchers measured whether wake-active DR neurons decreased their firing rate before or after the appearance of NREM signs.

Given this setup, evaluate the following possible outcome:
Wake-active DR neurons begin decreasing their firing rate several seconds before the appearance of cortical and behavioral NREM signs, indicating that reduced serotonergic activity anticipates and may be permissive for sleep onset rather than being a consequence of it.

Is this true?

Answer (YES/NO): YES